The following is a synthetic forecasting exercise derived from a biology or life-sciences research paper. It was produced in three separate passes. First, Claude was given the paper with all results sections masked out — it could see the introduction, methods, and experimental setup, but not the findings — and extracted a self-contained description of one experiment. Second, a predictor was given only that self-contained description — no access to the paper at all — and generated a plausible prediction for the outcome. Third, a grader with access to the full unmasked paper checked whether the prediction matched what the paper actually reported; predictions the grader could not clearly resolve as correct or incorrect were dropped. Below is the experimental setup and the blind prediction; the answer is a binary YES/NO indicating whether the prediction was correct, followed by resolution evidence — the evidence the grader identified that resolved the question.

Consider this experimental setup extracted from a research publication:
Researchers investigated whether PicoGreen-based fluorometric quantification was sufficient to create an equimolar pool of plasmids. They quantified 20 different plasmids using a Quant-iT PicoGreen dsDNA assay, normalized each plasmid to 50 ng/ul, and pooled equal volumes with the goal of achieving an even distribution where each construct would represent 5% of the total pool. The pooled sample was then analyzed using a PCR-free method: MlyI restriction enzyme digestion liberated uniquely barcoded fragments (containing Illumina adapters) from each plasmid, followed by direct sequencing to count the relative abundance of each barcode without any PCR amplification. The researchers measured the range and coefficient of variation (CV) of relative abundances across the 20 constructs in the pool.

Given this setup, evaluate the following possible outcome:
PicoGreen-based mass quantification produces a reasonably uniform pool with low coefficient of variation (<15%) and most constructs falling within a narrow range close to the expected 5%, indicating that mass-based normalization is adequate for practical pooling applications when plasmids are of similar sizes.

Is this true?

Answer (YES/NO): NO